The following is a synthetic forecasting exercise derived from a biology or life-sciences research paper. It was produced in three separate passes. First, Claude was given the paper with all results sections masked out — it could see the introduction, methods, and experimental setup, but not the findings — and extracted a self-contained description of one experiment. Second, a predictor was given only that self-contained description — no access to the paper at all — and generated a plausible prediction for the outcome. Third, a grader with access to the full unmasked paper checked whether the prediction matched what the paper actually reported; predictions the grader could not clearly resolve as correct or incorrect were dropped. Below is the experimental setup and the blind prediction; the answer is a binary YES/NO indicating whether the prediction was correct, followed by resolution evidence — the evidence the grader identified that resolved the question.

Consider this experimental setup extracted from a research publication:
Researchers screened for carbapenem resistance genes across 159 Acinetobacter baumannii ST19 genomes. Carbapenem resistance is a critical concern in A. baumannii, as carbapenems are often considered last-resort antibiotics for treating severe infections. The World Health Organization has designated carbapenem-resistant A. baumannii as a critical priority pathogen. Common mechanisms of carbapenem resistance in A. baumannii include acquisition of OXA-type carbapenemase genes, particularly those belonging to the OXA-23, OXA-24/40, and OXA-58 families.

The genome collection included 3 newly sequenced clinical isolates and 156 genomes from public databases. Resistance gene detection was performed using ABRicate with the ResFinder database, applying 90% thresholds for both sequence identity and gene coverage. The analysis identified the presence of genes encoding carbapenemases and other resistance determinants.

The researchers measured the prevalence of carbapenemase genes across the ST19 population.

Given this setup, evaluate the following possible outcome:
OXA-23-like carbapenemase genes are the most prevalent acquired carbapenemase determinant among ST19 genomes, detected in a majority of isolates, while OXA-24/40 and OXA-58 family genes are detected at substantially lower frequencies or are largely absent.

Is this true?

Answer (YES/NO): NO